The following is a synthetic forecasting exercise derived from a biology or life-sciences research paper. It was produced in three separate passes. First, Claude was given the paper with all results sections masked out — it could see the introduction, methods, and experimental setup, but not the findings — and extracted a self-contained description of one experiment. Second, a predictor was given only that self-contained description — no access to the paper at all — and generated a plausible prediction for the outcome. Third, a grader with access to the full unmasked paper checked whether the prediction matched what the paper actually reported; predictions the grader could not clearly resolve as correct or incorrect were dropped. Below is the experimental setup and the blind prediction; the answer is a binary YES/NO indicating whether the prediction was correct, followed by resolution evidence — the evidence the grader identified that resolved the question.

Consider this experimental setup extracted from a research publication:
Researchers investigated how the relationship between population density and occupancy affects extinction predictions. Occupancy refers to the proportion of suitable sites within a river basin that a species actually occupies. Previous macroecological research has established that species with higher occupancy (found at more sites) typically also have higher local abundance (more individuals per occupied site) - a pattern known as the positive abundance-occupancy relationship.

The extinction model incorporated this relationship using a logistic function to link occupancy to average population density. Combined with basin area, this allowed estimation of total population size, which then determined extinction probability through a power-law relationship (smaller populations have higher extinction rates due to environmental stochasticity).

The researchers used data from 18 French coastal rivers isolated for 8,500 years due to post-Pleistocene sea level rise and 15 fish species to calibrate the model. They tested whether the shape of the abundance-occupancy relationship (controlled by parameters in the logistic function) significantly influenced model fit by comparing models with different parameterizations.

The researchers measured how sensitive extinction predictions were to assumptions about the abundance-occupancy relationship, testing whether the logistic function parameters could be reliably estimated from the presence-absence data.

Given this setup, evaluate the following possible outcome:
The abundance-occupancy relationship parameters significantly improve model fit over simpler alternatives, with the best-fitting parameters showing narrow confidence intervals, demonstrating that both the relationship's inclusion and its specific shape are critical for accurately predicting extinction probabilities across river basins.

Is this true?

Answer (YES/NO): NO